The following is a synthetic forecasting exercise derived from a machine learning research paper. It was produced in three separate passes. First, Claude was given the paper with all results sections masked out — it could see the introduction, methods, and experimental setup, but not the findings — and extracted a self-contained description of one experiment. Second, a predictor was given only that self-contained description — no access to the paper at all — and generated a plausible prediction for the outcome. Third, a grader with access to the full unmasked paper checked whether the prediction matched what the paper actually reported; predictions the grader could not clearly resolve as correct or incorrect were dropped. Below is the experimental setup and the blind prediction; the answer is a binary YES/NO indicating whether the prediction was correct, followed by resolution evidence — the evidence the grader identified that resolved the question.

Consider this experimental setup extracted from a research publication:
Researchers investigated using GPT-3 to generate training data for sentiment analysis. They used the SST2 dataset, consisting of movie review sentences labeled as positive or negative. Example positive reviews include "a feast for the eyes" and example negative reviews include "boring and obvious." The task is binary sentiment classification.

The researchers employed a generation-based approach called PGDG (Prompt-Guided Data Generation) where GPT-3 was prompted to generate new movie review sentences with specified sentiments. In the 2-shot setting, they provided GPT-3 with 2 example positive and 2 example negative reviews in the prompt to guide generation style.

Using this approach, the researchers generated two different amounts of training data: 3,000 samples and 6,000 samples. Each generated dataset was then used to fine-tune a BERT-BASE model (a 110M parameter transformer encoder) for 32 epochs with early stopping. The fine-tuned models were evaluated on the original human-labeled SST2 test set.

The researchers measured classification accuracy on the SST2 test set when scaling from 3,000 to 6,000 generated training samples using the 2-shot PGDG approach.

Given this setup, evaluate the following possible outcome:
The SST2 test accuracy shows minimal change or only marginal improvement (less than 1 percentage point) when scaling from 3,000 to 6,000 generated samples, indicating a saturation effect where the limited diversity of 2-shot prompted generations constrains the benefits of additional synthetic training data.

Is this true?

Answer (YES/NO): NO